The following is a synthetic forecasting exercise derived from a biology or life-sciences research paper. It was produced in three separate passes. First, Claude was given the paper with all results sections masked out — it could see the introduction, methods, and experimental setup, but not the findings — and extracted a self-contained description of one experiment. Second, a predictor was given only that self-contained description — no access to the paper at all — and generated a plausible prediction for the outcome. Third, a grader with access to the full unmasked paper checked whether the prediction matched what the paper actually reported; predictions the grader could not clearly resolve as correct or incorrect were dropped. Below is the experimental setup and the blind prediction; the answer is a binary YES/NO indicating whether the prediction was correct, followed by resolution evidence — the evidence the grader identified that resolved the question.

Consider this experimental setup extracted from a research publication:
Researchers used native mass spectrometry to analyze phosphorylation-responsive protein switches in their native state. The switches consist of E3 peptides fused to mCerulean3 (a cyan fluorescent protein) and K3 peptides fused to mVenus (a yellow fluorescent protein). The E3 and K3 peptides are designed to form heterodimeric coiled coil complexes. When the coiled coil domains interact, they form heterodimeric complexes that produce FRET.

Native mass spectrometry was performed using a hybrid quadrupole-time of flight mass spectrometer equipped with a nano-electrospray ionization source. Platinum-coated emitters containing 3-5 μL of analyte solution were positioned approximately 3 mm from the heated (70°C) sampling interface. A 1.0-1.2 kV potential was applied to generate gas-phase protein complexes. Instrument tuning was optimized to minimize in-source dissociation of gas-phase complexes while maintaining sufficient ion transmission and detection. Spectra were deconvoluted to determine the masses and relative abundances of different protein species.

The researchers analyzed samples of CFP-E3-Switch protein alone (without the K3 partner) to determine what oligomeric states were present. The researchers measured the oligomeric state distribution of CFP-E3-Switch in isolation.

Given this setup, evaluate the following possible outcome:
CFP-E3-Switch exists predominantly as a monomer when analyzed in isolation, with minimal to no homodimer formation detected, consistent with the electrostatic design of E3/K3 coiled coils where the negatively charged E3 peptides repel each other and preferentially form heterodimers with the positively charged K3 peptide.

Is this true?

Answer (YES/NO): YES